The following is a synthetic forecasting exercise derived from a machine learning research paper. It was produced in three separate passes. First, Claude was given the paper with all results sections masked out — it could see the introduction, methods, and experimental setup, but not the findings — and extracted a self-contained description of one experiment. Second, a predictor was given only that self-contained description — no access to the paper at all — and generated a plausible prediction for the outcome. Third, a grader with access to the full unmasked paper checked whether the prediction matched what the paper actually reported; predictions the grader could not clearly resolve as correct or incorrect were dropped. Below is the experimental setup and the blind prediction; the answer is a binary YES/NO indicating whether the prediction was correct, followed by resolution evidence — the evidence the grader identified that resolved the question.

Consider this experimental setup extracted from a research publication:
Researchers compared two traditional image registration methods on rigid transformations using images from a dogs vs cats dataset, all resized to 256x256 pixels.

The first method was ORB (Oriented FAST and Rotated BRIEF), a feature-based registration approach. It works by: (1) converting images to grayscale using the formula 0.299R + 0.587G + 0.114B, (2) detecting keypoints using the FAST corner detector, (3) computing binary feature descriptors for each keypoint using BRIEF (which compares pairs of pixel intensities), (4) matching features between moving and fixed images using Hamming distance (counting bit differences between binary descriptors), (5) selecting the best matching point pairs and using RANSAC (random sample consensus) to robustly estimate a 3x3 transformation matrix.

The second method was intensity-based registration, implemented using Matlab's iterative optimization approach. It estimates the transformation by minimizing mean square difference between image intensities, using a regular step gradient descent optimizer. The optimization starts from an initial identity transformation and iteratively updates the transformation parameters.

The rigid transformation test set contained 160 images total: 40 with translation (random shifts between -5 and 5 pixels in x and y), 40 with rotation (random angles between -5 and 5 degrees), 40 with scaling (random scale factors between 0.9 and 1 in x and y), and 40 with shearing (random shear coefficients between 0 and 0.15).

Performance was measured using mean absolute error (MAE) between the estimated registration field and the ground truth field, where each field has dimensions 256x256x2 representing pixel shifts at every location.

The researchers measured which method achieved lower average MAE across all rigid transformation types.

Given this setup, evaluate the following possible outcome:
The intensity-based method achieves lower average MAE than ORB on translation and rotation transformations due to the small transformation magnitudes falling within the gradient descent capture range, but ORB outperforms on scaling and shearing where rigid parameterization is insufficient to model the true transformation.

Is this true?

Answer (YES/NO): NO